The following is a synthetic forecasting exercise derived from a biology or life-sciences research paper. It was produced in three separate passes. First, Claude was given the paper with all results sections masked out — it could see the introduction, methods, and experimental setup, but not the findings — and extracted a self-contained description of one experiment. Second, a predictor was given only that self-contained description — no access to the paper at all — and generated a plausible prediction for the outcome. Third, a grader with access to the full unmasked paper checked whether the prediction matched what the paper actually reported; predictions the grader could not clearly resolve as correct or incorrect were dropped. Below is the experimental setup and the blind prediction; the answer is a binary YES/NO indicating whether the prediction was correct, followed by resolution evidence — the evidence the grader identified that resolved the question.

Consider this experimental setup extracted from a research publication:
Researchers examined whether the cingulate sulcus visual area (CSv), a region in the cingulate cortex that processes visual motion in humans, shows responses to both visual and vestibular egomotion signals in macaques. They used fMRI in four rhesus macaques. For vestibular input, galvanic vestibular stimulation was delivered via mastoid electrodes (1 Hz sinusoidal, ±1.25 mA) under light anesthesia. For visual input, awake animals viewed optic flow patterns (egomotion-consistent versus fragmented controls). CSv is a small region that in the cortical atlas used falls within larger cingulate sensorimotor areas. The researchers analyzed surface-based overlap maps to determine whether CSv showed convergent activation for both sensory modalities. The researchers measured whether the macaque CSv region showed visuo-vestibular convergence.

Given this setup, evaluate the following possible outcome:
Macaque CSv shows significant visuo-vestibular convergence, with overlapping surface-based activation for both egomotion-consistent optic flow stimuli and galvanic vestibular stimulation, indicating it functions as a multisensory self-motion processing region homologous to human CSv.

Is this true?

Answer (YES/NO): YES